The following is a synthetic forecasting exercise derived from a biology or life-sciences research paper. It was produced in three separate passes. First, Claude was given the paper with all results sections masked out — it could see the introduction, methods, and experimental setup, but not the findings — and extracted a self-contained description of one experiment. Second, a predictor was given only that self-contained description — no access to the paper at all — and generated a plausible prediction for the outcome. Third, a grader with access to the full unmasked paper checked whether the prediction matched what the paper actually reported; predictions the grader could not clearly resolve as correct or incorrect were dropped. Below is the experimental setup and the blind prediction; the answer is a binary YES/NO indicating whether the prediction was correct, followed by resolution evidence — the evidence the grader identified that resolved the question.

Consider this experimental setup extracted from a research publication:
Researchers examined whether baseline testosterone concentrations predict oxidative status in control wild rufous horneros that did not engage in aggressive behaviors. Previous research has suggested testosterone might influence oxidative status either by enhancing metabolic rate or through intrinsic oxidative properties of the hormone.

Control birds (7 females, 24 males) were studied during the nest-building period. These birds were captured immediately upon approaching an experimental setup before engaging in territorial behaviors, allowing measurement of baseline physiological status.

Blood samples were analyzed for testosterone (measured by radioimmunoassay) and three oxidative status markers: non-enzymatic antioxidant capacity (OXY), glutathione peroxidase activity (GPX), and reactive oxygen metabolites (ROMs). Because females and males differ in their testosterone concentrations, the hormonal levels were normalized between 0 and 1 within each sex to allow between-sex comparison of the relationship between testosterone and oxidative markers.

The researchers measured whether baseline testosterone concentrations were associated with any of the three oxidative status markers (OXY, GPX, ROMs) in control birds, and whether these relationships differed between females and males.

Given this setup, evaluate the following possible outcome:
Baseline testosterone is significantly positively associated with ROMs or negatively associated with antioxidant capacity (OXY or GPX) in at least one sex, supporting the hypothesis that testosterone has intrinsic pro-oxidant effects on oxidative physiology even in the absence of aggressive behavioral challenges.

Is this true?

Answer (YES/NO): NO